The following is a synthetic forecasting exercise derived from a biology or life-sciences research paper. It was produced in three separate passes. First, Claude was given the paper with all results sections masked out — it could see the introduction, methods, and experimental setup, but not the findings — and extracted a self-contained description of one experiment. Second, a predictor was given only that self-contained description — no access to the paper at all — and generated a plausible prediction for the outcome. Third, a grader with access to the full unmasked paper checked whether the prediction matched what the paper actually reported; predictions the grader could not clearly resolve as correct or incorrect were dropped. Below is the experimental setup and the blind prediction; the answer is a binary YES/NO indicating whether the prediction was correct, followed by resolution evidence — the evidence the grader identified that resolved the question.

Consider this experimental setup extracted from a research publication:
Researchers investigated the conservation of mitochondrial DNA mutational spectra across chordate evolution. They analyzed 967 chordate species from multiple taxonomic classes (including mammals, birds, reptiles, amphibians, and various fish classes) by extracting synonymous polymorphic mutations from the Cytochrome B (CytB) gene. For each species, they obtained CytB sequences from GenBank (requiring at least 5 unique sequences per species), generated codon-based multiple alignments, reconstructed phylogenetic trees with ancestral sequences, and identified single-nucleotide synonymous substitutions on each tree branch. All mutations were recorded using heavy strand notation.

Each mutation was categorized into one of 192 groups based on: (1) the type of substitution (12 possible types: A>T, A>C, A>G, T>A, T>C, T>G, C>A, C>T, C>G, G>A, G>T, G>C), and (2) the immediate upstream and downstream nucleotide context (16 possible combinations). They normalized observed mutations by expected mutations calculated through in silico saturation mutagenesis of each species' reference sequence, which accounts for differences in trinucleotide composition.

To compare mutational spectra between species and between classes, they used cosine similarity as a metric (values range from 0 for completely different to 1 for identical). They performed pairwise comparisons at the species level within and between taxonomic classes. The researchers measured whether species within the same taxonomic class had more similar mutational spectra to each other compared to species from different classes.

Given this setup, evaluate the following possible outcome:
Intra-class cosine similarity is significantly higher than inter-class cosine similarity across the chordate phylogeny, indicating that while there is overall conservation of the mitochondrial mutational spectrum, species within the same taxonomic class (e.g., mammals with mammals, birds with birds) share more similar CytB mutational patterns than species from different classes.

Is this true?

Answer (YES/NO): NO